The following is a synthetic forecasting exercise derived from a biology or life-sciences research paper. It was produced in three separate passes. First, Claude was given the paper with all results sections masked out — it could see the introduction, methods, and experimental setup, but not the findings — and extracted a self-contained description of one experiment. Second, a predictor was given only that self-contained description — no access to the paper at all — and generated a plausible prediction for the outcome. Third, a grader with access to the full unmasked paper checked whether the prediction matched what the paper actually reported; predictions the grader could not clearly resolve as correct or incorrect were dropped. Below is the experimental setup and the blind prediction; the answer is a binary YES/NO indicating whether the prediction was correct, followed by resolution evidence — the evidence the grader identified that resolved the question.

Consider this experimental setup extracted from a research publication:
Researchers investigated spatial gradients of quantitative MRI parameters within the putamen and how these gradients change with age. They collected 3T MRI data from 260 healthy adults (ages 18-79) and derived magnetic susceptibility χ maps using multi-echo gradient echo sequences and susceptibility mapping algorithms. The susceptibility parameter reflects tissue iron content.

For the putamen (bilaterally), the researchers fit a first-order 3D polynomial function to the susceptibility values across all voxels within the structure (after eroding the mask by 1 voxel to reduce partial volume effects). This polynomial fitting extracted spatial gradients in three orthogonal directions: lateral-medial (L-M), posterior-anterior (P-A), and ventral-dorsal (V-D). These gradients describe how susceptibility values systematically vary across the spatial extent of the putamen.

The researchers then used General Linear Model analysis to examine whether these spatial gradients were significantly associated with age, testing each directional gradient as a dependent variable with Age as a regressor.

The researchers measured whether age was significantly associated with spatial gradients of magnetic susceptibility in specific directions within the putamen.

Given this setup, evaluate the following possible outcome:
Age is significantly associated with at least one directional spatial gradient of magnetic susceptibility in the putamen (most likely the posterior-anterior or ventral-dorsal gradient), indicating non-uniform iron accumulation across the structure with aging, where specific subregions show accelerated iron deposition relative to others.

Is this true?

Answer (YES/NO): NO